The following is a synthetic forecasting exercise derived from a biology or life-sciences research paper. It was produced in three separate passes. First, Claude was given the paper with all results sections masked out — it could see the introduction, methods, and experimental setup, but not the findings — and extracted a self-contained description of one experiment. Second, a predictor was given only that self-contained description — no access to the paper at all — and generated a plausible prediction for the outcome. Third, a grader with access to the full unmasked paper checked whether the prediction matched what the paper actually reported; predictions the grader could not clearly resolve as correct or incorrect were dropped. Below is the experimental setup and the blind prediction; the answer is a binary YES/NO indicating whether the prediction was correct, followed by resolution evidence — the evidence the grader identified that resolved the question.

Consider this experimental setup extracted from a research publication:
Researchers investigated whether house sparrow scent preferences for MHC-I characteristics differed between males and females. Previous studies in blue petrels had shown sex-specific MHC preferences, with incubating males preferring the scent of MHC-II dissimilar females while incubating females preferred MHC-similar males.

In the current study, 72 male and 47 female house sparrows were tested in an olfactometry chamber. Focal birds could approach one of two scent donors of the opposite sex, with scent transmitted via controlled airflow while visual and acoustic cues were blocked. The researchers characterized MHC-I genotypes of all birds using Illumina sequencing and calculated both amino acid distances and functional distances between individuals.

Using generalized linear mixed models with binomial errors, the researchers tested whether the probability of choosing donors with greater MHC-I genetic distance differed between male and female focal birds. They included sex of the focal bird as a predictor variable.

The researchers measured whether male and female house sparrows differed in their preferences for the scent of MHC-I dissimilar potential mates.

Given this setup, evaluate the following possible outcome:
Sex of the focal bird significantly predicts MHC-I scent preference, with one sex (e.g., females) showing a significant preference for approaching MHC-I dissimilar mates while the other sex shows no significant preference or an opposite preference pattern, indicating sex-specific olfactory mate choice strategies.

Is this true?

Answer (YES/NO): NO